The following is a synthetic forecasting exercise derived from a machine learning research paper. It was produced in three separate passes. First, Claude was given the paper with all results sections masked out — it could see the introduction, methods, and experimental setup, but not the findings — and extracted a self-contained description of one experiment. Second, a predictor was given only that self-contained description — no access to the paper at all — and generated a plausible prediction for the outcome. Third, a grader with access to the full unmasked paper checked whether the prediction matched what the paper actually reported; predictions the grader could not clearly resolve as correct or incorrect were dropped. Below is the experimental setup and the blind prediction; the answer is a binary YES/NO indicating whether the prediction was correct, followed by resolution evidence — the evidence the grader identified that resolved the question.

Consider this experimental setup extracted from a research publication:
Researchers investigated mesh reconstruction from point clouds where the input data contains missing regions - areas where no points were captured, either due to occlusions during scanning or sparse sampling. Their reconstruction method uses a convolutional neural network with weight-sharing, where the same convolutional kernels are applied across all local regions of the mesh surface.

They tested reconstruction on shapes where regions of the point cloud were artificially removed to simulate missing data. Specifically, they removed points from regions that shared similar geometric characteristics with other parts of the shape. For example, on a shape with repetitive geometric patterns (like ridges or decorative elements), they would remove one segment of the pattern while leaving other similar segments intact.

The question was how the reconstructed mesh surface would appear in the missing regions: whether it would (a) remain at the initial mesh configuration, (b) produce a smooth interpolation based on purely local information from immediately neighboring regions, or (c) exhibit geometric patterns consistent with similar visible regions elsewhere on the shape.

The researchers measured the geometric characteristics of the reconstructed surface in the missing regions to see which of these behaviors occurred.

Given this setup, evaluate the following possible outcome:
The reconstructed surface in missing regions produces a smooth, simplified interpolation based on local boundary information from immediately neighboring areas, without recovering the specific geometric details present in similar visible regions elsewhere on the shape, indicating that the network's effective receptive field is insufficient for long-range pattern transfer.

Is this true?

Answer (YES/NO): NO